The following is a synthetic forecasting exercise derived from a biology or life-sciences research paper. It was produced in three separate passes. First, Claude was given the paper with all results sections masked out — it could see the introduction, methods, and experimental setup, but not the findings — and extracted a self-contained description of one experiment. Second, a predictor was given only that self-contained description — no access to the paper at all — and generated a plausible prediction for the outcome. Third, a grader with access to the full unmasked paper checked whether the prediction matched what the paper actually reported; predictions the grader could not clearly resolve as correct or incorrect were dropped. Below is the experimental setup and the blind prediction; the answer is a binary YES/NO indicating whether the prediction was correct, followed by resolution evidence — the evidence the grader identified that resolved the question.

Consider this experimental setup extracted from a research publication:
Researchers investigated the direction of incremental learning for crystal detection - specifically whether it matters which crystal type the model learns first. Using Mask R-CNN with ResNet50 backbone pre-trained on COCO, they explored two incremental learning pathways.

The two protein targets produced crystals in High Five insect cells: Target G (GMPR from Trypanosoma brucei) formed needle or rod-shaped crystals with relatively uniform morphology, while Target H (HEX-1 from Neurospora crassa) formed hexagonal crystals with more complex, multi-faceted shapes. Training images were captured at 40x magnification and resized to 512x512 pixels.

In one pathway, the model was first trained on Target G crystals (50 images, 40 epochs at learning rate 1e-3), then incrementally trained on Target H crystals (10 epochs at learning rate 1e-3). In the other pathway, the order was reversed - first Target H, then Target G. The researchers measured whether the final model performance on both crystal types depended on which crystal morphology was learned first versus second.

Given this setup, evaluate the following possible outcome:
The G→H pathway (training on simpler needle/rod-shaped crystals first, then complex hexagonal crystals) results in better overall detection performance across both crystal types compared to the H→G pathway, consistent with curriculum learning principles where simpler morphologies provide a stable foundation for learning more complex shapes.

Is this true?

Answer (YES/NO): YES